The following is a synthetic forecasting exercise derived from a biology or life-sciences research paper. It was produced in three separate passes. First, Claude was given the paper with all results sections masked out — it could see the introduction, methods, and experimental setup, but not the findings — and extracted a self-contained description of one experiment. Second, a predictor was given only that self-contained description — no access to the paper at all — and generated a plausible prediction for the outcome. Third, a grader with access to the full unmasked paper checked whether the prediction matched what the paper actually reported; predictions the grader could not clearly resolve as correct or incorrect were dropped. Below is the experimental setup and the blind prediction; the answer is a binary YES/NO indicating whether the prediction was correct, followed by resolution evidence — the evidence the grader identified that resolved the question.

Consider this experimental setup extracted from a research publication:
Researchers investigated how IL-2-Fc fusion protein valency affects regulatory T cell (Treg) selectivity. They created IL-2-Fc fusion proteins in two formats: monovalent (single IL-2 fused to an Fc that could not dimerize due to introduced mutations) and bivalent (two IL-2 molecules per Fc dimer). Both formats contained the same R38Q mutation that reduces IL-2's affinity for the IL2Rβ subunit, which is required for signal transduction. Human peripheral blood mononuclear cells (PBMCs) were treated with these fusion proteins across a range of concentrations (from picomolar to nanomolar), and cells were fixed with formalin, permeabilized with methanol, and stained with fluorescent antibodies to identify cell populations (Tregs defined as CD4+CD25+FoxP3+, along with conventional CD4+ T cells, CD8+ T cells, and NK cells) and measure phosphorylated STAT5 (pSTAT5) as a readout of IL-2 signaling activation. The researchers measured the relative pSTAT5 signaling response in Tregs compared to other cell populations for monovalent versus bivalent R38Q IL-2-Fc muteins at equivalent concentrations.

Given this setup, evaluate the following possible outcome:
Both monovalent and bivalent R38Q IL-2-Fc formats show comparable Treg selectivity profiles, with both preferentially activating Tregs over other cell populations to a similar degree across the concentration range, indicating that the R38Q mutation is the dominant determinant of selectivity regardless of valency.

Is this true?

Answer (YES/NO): NO